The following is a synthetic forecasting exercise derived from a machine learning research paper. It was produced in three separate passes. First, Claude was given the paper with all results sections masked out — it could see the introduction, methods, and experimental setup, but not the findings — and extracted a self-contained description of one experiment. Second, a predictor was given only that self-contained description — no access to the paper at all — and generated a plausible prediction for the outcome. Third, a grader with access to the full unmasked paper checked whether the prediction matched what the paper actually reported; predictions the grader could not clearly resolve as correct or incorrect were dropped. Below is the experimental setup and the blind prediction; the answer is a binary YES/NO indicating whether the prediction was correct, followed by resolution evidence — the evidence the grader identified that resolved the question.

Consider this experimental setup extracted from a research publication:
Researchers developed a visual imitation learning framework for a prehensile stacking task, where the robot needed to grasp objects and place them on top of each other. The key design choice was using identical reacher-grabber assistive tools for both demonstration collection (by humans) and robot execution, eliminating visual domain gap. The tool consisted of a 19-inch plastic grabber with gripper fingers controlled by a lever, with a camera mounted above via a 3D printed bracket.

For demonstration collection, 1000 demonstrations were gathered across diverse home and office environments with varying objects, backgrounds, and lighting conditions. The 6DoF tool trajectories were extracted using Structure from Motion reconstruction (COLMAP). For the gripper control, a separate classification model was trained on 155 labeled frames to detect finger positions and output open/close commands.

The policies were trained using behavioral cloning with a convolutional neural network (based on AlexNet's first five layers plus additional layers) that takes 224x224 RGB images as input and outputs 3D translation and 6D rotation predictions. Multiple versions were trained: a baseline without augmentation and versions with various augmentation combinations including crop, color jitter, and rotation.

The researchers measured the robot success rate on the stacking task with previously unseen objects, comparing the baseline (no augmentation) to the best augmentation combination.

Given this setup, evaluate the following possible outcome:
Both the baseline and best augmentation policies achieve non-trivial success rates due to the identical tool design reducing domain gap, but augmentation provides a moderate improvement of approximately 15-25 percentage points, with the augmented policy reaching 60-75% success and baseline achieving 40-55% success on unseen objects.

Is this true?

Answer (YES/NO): NO